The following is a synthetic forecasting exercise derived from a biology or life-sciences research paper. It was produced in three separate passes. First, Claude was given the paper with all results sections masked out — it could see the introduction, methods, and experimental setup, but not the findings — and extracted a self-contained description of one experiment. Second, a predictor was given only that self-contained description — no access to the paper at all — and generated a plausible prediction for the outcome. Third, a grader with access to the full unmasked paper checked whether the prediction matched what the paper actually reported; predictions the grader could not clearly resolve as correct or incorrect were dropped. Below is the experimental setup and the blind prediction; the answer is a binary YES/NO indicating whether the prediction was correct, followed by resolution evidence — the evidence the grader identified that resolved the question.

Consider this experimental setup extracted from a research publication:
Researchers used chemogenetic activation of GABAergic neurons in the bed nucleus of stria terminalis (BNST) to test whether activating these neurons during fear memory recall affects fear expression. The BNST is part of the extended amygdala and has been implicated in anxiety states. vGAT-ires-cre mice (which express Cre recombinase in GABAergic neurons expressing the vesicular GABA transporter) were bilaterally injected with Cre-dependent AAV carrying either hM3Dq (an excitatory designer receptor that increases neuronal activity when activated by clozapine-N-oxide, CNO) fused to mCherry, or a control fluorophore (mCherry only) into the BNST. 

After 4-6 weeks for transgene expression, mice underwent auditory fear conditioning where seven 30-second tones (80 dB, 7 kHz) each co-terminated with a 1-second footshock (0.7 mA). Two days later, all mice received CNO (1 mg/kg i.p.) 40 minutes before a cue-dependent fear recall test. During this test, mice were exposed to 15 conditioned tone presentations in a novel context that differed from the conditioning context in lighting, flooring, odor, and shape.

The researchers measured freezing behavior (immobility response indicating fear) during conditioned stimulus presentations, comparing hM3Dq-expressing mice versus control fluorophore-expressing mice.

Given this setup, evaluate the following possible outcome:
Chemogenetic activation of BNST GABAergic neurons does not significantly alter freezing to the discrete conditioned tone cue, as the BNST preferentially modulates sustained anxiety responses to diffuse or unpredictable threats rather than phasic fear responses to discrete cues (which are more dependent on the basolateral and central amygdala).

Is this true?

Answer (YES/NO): YES